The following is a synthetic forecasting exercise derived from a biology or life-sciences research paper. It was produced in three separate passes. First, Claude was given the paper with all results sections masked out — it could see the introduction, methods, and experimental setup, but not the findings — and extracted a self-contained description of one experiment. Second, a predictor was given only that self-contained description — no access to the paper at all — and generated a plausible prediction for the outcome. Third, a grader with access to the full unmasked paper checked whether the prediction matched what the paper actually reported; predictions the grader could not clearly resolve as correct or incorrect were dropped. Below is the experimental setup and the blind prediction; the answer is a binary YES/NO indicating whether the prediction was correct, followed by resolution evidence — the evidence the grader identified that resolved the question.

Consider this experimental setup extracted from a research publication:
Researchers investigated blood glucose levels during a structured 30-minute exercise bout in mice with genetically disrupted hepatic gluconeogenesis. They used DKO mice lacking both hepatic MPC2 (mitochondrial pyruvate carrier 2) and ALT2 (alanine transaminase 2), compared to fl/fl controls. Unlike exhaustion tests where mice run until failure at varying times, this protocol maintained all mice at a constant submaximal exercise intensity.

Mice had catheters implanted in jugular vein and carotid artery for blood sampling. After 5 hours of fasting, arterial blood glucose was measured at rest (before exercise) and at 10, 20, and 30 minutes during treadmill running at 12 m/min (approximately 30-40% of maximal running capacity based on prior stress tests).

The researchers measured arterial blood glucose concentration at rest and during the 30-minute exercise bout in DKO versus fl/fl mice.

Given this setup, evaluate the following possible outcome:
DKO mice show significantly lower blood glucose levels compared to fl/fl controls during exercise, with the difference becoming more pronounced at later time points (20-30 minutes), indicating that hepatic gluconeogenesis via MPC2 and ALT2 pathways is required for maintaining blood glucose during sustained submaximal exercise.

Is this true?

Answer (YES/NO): YES